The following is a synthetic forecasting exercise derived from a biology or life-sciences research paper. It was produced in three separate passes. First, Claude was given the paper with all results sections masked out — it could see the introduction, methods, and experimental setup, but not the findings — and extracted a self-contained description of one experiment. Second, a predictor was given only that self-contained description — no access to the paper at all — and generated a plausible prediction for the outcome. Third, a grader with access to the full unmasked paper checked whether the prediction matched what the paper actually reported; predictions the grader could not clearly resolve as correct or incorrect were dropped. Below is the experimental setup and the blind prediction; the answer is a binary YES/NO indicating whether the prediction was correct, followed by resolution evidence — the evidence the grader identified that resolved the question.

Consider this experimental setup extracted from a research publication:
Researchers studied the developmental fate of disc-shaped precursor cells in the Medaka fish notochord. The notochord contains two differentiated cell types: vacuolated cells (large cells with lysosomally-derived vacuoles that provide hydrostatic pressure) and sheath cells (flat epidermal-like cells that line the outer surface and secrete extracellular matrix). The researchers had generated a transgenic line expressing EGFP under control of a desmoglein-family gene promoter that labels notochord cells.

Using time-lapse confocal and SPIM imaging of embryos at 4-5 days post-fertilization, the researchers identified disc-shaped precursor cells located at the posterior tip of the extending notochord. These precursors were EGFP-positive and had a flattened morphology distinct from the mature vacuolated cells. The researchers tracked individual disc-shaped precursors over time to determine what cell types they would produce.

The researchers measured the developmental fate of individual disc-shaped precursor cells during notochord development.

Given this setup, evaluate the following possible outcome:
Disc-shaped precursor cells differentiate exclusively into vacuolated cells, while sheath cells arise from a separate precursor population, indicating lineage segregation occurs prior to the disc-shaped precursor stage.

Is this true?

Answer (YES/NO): NO